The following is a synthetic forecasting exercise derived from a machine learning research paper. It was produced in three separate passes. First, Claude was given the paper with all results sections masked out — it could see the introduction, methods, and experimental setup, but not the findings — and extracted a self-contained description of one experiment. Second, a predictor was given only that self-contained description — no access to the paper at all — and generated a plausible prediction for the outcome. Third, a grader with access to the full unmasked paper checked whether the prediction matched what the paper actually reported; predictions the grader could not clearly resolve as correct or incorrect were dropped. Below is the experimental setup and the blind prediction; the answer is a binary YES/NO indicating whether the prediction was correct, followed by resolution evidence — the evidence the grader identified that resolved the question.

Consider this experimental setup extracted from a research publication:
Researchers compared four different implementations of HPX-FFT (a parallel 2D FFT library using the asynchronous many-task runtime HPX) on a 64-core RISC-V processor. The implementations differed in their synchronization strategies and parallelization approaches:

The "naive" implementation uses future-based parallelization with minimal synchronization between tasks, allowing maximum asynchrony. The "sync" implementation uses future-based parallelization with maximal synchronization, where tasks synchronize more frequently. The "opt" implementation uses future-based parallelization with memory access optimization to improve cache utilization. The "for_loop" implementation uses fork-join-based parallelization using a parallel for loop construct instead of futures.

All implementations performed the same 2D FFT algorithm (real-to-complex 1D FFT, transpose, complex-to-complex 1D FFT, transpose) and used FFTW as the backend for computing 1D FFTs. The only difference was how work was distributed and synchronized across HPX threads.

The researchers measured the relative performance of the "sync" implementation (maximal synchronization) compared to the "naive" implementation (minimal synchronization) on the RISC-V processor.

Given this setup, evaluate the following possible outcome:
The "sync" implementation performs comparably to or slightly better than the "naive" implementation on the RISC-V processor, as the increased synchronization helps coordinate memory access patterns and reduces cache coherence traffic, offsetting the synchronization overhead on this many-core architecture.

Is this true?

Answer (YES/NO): YES